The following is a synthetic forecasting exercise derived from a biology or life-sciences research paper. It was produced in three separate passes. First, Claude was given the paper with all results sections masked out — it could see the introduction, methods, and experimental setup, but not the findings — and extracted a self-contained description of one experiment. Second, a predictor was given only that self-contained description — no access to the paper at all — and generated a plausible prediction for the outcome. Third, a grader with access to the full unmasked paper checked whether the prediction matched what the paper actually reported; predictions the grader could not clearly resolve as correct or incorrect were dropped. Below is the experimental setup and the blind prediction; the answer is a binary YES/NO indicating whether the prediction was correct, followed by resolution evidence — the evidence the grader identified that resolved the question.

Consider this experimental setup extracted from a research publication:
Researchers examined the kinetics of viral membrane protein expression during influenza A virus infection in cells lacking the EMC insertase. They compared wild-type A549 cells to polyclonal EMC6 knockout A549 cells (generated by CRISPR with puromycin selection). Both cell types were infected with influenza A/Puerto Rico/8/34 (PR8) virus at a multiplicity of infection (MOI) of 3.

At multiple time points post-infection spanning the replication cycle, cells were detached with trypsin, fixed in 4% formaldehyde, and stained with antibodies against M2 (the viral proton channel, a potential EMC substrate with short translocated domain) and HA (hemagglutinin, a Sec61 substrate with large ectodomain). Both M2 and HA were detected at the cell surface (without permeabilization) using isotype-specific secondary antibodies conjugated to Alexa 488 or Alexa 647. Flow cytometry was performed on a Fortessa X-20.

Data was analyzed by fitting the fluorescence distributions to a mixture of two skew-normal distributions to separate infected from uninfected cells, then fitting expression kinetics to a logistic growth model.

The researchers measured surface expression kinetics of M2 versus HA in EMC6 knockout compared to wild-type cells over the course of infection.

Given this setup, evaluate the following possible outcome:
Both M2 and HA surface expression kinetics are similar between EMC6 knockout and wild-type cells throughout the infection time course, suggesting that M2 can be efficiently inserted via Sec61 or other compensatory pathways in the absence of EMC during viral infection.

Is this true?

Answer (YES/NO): NO